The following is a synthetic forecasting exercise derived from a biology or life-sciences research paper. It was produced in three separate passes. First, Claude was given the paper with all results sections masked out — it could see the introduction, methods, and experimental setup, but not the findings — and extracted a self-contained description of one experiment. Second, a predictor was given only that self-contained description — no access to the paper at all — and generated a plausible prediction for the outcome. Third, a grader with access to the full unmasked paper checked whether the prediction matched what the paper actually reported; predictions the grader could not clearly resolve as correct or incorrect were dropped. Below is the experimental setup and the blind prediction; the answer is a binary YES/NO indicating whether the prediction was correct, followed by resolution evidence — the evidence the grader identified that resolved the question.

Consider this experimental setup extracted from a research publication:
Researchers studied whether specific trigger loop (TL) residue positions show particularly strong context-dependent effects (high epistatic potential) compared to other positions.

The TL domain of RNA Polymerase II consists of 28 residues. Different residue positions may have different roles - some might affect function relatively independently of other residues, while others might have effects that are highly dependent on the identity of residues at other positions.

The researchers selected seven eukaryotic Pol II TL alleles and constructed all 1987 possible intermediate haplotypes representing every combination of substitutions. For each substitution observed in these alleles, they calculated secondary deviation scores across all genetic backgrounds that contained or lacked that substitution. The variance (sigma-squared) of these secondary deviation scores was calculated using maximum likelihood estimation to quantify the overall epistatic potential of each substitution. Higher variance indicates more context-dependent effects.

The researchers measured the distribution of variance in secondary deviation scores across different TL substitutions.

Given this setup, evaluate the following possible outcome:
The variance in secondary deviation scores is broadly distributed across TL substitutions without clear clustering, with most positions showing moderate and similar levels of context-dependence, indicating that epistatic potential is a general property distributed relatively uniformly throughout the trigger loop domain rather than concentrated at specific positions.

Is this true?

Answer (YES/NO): NO